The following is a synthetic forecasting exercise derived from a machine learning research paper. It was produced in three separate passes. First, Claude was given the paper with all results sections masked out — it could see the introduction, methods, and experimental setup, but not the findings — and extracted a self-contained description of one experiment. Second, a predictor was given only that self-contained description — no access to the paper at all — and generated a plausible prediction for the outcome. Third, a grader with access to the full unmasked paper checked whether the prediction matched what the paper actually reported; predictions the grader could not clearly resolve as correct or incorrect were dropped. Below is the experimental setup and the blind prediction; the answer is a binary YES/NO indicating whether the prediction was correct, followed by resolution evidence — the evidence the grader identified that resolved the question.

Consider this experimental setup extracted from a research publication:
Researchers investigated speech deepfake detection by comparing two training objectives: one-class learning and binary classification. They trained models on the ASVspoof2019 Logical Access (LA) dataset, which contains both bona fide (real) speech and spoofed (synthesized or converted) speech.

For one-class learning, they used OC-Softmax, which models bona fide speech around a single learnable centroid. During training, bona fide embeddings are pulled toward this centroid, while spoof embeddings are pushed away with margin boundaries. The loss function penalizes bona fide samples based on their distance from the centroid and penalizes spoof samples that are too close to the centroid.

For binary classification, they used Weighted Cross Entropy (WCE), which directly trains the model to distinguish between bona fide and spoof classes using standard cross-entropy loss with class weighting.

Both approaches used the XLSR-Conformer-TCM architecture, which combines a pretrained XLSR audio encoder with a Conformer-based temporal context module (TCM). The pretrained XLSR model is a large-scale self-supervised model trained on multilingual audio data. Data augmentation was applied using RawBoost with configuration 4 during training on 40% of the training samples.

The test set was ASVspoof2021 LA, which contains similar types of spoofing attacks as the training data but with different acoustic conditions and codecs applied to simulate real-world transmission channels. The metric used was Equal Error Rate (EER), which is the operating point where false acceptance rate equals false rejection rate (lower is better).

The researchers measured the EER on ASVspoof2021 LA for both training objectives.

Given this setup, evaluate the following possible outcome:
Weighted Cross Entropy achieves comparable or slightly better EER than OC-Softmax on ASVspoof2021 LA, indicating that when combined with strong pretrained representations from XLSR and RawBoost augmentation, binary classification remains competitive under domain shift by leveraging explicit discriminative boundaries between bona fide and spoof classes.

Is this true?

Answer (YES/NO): YES